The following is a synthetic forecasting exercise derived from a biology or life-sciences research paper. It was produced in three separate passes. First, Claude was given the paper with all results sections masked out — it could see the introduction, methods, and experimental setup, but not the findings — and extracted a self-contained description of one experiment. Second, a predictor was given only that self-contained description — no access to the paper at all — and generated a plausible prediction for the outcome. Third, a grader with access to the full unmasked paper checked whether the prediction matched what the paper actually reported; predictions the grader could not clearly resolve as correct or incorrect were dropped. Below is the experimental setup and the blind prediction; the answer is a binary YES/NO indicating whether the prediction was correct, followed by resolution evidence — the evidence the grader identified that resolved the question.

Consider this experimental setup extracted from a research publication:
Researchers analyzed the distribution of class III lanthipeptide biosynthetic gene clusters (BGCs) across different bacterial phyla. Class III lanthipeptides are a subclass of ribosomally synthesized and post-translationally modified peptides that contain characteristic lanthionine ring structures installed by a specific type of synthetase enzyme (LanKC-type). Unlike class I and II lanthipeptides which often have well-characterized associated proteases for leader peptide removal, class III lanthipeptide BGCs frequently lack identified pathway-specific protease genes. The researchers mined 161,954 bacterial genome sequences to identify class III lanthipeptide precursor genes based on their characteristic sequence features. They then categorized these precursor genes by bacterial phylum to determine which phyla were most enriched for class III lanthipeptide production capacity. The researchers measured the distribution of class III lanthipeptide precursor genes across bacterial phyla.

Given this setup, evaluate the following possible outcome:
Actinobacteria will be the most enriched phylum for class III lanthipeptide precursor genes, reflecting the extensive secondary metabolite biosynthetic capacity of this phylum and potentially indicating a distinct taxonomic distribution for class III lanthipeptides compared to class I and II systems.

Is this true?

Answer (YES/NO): YES